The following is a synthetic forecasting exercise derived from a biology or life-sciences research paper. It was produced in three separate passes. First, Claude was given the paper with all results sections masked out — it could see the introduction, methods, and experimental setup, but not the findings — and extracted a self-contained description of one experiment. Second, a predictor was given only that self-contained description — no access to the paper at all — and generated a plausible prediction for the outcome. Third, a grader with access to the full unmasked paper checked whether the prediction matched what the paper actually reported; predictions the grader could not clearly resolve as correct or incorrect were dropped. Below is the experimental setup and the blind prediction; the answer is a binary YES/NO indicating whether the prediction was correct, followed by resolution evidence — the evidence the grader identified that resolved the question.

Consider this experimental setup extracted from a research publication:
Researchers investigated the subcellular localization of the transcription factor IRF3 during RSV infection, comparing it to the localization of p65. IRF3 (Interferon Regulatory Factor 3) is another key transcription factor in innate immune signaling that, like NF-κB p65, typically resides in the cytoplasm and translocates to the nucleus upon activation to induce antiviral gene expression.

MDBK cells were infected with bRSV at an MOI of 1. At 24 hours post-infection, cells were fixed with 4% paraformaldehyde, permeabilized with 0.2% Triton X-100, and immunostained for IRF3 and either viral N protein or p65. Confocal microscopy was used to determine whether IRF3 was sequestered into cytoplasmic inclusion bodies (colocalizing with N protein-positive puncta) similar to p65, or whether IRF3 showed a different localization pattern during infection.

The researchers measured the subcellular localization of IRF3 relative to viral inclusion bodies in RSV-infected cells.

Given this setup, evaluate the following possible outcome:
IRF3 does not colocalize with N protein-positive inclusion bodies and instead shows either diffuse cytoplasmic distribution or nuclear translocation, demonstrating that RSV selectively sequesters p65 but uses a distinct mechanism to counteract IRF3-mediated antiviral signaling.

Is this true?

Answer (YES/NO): YES